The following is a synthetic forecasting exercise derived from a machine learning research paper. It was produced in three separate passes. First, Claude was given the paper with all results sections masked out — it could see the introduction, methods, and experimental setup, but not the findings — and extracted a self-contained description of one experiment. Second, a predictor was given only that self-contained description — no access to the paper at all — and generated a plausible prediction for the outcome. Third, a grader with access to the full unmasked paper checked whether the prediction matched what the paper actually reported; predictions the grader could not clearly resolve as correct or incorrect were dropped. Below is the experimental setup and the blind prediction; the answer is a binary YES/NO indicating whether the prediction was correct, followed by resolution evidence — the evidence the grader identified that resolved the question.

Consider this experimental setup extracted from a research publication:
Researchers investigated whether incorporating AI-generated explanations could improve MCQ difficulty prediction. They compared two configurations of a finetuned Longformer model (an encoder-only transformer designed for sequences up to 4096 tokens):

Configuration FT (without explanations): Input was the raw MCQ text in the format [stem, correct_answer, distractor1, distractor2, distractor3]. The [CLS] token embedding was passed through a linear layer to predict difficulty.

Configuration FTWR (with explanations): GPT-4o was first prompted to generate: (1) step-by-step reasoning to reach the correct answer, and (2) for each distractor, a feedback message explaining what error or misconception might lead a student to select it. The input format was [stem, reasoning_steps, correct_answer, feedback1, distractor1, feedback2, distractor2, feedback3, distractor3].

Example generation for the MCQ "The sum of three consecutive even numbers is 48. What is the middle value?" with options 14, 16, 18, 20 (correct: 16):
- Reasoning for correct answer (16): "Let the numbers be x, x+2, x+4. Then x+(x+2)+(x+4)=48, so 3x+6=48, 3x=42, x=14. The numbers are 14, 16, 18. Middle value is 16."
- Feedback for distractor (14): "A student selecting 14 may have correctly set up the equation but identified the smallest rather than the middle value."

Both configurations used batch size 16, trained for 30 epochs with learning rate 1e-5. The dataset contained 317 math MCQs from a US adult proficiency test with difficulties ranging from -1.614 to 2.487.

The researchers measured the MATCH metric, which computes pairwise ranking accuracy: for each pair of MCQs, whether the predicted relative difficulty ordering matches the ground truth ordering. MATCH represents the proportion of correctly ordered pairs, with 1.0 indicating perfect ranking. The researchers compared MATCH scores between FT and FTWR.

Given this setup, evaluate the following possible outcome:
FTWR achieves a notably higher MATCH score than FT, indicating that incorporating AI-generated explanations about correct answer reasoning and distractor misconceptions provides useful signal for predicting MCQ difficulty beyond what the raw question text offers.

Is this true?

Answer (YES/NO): NO